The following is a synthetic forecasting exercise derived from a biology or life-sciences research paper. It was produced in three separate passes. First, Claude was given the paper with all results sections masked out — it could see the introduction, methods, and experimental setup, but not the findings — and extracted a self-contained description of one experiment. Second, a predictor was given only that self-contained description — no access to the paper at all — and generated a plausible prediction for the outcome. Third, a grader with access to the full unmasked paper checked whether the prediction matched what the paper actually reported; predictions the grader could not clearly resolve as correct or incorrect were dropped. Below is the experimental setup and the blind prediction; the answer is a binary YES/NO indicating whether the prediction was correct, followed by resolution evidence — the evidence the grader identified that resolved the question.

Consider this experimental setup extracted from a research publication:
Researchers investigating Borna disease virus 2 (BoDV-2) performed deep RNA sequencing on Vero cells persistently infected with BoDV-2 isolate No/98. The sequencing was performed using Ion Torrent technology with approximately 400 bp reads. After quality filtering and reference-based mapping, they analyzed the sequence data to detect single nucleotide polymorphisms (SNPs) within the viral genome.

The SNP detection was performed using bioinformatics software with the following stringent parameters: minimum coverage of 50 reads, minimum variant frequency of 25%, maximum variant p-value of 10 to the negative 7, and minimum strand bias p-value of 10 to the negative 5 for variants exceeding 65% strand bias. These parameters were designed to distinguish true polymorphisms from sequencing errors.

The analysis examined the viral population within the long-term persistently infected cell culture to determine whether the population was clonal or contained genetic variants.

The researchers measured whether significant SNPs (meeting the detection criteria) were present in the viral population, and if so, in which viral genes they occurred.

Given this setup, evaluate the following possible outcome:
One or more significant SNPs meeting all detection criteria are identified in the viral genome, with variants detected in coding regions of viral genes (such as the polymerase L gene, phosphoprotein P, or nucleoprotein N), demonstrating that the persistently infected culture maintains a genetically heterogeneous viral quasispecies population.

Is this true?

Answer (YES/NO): YES